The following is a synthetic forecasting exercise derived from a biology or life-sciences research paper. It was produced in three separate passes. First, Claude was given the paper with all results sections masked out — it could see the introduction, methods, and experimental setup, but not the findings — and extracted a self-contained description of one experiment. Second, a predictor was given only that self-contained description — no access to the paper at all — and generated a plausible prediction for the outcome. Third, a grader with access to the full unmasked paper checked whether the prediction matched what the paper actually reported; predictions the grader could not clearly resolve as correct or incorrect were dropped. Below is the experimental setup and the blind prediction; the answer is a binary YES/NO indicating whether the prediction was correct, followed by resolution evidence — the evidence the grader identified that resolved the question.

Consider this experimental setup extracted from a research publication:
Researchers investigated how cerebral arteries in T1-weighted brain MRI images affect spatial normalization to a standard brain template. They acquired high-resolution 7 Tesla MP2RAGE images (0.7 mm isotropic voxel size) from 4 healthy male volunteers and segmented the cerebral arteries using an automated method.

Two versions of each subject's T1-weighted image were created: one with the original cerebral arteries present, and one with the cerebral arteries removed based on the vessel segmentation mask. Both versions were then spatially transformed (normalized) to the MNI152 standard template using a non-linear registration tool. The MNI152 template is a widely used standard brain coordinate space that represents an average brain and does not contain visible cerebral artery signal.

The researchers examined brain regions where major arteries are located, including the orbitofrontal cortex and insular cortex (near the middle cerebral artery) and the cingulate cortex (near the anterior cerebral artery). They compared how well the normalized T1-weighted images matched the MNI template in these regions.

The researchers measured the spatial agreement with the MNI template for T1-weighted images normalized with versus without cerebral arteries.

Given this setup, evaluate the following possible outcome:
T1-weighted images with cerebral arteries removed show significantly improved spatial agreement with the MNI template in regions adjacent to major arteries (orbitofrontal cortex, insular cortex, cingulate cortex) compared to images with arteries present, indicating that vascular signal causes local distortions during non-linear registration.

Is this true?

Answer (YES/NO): YES